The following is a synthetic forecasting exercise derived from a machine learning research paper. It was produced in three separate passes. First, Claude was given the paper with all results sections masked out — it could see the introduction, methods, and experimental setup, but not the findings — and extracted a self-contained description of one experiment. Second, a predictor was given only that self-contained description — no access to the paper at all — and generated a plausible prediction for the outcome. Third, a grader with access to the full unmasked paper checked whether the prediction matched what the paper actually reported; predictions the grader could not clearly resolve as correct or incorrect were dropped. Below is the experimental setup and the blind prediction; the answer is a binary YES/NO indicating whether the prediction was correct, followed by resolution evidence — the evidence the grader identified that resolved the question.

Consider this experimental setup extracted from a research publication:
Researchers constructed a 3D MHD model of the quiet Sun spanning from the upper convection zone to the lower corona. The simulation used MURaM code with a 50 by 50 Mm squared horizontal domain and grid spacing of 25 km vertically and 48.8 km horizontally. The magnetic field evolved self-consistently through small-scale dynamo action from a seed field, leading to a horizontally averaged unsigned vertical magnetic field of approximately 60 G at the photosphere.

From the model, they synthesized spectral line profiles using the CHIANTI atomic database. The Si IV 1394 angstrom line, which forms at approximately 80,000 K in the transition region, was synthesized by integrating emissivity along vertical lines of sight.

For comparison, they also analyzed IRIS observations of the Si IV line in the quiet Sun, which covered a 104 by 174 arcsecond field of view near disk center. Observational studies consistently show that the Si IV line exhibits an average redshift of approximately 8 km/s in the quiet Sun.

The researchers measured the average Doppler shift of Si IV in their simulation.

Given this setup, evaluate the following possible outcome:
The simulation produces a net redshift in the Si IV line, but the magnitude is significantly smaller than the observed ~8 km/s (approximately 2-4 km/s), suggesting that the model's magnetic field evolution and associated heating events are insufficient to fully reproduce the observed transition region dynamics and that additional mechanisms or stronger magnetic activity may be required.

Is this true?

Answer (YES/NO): NO